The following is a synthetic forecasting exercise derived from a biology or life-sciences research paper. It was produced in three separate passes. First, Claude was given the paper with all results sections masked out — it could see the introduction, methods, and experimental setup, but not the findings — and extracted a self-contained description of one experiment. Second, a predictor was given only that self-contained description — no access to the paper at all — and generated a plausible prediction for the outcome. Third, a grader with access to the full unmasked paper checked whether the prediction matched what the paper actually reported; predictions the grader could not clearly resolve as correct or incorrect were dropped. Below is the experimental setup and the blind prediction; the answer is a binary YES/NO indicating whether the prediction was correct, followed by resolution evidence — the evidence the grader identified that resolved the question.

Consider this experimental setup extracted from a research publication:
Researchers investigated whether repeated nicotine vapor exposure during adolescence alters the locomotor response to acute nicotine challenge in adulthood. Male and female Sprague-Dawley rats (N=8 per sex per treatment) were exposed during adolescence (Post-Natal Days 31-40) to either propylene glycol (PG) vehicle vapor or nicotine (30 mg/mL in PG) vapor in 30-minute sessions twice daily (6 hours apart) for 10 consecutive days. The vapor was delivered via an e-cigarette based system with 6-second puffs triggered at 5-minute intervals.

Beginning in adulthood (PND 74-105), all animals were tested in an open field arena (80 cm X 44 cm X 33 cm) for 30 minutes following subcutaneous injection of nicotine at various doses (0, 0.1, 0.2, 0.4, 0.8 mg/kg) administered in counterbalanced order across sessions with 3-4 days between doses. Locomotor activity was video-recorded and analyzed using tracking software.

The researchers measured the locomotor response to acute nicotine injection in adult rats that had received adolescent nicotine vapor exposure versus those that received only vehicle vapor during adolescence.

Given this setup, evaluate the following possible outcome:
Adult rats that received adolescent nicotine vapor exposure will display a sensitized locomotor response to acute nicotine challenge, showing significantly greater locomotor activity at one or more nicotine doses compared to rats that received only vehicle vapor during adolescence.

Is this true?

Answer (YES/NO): YES